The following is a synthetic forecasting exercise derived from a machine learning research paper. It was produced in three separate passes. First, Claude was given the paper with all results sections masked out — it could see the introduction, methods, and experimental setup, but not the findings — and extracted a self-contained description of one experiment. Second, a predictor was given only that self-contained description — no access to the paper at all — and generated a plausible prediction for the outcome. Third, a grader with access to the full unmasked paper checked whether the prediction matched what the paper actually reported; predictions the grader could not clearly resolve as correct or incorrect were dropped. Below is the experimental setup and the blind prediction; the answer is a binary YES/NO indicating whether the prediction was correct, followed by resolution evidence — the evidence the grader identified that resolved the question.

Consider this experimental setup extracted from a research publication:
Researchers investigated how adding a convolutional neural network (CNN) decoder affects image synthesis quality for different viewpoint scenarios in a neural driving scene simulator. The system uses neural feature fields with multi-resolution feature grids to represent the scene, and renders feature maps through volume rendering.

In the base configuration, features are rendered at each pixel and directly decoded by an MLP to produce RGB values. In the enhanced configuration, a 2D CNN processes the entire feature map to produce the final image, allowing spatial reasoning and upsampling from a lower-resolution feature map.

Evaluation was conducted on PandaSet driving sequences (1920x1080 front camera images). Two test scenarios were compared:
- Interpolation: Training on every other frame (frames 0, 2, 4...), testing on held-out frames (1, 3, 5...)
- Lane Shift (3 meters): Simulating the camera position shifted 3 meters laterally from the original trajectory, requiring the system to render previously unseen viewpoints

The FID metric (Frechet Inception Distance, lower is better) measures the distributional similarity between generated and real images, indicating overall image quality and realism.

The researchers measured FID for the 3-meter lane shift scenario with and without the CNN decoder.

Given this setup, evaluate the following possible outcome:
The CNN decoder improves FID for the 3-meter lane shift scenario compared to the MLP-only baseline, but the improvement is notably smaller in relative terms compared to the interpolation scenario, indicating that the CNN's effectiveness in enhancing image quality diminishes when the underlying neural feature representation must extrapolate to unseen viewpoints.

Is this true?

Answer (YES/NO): NO